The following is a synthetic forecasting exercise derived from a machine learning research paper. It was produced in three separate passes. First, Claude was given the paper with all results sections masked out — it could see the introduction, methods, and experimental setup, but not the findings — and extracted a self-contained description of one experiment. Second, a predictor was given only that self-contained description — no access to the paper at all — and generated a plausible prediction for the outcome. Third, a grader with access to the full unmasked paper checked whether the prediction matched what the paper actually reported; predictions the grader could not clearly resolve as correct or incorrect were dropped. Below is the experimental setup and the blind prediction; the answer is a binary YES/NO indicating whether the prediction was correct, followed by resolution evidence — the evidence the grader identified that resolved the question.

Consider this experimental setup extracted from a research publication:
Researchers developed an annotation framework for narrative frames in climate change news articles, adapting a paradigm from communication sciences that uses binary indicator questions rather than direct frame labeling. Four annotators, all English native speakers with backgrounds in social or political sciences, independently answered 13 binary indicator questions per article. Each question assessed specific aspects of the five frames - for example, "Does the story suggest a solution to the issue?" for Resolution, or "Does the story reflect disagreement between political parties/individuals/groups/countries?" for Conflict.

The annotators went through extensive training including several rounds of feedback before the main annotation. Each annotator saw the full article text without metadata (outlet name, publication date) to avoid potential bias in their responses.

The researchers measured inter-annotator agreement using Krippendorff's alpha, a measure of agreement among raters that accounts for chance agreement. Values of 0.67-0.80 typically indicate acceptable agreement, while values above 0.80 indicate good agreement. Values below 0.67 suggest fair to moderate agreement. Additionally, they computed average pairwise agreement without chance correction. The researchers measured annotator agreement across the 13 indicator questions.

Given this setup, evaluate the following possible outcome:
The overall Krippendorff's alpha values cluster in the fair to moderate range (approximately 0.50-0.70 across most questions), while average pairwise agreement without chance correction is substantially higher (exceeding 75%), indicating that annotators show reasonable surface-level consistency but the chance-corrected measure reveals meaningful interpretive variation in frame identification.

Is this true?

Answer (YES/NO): NO